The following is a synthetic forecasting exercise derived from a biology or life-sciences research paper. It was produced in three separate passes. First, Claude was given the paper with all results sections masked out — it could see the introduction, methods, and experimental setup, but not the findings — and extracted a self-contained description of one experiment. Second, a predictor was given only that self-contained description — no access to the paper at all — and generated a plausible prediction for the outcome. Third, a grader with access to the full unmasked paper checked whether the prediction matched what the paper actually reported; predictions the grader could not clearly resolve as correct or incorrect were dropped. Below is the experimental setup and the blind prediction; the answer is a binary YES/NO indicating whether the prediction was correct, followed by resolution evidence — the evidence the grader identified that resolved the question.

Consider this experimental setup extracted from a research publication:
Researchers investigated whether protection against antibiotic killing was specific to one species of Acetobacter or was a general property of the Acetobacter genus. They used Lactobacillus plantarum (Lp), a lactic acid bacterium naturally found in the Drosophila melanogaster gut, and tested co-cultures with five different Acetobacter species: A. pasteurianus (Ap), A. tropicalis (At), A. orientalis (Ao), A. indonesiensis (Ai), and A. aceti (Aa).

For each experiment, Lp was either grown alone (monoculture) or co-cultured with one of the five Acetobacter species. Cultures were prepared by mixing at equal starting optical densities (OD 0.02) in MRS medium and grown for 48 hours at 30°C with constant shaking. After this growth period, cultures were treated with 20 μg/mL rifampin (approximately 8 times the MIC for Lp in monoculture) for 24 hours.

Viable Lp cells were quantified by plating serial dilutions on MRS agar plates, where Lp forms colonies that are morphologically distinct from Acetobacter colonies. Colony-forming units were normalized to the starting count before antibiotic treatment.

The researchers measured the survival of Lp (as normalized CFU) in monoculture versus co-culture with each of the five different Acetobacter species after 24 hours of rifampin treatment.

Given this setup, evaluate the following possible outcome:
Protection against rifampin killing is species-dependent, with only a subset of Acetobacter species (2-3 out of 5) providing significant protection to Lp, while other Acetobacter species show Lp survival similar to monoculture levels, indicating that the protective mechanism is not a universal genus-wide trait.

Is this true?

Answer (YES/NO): NO